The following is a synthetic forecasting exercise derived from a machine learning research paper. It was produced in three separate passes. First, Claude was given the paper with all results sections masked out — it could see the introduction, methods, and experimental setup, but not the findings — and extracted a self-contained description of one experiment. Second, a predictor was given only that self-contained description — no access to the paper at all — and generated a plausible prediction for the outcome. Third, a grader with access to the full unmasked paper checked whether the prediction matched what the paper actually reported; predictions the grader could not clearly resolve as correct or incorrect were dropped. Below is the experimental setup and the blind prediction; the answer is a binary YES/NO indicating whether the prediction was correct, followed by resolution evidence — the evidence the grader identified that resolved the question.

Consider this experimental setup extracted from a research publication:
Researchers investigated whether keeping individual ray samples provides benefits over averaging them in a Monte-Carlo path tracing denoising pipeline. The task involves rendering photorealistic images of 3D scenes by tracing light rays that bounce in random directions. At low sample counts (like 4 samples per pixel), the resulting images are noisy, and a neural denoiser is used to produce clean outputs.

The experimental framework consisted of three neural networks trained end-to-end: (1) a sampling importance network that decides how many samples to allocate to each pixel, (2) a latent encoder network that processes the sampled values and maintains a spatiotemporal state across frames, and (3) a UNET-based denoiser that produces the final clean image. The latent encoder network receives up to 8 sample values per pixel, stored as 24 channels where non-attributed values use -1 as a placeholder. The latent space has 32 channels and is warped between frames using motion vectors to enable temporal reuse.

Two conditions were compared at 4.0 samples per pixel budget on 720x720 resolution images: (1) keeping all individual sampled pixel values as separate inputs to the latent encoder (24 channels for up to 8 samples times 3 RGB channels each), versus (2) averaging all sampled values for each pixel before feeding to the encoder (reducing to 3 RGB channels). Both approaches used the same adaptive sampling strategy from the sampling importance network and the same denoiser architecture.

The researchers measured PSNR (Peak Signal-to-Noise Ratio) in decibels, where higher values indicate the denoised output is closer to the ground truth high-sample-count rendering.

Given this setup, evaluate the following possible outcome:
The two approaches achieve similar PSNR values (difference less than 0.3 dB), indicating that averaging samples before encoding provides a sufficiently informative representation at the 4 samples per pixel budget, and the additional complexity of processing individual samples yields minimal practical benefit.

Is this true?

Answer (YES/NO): NO